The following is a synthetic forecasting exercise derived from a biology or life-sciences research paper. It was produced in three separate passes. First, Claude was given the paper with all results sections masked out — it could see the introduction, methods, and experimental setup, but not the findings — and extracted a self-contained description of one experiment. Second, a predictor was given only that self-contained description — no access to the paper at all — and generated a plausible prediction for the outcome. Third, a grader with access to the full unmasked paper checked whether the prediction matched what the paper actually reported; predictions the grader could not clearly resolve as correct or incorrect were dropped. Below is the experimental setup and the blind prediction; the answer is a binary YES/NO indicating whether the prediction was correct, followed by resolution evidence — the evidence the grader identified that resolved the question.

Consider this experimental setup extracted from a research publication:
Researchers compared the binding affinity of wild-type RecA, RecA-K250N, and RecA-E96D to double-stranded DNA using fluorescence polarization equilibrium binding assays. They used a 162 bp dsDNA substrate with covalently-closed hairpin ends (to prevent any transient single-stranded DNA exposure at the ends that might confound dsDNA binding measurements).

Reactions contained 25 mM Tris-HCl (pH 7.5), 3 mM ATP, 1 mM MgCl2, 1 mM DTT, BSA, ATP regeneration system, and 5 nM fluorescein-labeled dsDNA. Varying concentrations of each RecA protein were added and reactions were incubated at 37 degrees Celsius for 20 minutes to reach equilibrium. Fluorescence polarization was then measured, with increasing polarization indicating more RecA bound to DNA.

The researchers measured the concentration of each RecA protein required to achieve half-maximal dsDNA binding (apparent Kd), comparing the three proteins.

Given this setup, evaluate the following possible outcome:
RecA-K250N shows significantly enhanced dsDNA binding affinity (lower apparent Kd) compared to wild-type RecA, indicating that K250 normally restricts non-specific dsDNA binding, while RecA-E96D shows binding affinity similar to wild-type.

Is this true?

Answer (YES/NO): NO